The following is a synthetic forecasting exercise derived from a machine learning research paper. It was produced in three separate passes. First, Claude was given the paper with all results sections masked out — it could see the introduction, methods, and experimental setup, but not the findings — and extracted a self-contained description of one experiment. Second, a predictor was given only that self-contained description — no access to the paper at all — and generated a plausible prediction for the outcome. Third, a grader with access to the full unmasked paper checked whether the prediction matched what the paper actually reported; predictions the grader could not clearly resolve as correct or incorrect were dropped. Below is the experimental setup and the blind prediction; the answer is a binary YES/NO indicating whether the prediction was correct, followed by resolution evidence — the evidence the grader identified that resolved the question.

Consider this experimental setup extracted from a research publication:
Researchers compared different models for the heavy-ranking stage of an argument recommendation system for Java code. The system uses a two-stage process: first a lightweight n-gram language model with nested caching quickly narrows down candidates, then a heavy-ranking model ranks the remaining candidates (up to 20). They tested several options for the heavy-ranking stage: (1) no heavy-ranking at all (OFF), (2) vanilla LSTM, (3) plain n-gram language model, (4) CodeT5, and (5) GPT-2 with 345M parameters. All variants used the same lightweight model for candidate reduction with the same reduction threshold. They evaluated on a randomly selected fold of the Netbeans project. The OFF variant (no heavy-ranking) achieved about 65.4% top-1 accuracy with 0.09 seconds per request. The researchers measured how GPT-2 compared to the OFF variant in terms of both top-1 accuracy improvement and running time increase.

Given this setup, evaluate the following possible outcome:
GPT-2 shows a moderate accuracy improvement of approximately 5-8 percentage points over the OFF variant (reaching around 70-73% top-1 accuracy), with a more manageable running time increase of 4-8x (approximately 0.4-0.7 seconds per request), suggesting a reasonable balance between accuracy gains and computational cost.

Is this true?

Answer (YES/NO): NO